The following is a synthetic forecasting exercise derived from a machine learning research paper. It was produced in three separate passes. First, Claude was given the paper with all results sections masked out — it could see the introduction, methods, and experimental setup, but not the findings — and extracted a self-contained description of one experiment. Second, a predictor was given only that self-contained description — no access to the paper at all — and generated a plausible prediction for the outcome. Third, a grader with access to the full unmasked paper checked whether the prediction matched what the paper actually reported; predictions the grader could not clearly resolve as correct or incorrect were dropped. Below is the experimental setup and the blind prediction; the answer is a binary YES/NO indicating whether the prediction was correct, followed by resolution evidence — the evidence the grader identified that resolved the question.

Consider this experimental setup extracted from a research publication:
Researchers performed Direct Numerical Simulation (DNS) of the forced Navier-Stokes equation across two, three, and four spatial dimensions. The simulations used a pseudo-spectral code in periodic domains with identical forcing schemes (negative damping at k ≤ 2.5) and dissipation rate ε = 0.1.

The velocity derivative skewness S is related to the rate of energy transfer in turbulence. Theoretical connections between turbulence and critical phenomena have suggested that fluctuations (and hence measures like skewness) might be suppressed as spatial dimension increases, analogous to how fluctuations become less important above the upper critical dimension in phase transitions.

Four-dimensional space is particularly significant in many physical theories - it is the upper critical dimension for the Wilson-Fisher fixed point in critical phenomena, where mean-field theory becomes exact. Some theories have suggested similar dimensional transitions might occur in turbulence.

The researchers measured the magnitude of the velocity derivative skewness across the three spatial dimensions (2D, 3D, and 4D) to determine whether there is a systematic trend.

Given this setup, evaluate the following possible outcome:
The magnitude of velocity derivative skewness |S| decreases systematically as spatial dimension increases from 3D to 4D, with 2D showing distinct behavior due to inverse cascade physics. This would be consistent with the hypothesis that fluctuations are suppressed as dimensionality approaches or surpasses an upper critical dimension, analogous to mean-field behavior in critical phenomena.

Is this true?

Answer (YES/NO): NO